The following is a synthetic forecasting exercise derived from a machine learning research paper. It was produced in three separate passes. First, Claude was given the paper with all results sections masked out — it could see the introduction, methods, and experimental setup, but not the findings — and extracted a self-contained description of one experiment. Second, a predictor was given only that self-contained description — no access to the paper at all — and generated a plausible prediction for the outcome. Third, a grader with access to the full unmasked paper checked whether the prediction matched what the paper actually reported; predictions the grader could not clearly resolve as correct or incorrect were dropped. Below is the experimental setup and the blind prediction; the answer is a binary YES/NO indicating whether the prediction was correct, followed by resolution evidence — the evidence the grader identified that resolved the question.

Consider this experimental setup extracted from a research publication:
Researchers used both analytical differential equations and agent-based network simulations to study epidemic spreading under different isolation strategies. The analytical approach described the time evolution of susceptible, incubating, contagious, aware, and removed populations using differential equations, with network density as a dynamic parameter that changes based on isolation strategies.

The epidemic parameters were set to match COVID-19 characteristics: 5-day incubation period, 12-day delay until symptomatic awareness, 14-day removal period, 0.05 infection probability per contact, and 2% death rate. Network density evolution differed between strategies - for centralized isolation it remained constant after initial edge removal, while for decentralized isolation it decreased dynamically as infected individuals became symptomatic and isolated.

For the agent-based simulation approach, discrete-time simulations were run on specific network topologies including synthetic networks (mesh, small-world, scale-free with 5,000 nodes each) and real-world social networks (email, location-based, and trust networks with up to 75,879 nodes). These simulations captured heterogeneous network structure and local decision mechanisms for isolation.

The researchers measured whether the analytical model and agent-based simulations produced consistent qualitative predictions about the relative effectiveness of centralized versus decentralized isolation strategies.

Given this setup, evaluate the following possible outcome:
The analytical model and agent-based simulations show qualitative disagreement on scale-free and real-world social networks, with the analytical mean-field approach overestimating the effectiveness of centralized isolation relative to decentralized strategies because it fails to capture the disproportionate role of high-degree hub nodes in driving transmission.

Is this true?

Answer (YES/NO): NO